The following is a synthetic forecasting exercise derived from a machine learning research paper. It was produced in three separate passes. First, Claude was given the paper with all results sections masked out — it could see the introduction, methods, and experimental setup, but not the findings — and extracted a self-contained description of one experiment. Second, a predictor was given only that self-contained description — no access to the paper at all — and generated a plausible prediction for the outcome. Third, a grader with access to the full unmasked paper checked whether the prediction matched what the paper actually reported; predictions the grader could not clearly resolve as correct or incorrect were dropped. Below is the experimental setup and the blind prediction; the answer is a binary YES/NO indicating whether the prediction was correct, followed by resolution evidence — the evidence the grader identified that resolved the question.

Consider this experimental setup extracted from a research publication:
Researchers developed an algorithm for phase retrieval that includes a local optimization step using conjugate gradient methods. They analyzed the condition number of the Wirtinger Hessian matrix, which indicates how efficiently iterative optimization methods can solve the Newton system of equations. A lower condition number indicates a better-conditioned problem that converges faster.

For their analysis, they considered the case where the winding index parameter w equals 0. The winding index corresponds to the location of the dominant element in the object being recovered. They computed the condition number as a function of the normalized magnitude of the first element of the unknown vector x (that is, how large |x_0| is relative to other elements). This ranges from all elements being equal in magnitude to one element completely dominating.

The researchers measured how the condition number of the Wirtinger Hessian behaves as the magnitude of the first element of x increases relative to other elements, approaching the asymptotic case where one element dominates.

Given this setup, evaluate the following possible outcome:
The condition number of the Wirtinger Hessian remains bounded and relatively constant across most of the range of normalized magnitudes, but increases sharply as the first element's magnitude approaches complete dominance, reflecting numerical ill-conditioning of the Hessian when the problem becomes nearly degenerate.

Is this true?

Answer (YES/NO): NO